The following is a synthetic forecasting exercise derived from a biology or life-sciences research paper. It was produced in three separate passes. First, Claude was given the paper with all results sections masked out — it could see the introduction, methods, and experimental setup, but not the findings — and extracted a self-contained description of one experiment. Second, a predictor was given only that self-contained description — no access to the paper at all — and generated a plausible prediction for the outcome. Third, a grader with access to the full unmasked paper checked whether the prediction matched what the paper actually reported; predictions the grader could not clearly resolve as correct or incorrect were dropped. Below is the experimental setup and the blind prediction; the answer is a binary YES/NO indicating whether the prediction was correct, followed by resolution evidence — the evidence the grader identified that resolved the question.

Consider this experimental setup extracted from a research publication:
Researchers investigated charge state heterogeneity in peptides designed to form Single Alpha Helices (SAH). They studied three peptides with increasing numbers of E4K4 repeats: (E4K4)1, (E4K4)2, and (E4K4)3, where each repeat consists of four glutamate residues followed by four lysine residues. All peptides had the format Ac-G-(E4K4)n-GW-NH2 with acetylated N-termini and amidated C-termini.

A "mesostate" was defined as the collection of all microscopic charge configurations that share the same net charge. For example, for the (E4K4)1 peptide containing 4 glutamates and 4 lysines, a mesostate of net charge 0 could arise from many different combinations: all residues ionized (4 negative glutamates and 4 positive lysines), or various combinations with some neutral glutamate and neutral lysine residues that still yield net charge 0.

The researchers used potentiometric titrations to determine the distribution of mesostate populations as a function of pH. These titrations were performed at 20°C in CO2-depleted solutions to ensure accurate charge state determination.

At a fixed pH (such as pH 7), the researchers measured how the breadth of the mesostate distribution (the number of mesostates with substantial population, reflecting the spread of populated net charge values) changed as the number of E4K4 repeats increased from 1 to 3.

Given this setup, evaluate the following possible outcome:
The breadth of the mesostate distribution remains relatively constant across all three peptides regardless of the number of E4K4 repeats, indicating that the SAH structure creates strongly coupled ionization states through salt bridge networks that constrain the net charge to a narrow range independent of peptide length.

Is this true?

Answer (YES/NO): NO